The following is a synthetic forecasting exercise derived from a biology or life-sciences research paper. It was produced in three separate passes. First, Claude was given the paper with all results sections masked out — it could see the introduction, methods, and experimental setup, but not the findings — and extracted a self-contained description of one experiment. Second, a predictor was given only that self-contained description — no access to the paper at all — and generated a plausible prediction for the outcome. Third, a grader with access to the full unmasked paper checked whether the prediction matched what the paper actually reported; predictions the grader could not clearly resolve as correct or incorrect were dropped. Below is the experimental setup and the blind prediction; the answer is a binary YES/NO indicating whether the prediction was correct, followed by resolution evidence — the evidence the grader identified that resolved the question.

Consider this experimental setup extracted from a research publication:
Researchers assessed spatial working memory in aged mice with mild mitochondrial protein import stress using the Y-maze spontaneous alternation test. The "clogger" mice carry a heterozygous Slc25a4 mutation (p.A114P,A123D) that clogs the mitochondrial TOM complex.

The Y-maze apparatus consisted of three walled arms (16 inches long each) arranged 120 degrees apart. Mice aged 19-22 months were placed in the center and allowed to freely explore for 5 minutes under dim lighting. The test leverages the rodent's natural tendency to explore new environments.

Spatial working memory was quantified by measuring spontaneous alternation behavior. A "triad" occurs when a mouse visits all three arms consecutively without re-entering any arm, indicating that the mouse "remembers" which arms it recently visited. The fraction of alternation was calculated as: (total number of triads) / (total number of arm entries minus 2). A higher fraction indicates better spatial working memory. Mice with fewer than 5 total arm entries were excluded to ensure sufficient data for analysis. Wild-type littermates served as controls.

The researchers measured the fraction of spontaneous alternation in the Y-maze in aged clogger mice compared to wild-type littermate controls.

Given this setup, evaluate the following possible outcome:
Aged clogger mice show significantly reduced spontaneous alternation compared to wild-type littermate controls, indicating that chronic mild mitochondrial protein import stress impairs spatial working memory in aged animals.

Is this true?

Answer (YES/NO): NO